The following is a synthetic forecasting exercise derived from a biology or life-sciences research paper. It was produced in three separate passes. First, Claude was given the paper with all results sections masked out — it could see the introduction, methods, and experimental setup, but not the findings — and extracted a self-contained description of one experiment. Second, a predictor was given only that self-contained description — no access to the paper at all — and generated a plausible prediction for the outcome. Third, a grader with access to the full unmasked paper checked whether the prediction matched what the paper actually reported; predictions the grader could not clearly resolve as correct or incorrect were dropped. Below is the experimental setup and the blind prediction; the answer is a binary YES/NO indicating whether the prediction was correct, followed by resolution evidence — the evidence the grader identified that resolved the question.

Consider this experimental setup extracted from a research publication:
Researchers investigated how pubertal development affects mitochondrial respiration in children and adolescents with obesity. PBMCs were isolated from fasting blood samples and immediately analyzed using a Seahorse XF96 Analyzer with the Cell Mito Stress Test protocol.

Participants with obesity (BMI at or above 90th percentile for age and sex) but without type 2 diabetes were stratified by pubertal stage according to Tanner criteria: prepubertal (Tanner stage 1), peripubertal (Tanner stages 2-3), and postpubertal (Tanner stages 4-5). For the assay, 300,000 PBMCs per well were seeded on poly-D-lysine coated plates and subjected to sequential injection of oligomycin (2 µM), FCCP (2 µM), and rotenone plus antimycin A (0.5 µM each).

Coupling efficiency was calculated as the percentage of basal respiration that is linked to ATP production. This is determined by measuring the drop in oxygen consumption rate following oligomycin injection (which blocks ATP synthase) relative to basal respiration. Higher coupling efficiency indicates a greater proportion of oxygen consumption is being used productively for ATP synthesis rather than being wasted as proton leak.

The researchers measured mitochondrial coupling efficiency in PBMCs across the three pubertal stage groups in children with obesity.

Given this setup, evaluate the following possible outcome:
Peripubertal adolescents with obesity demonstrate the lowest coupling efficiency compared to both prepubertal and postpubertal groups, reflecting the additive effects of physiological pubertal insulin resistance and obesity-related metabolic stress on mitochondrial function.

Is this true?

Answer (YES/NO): NO